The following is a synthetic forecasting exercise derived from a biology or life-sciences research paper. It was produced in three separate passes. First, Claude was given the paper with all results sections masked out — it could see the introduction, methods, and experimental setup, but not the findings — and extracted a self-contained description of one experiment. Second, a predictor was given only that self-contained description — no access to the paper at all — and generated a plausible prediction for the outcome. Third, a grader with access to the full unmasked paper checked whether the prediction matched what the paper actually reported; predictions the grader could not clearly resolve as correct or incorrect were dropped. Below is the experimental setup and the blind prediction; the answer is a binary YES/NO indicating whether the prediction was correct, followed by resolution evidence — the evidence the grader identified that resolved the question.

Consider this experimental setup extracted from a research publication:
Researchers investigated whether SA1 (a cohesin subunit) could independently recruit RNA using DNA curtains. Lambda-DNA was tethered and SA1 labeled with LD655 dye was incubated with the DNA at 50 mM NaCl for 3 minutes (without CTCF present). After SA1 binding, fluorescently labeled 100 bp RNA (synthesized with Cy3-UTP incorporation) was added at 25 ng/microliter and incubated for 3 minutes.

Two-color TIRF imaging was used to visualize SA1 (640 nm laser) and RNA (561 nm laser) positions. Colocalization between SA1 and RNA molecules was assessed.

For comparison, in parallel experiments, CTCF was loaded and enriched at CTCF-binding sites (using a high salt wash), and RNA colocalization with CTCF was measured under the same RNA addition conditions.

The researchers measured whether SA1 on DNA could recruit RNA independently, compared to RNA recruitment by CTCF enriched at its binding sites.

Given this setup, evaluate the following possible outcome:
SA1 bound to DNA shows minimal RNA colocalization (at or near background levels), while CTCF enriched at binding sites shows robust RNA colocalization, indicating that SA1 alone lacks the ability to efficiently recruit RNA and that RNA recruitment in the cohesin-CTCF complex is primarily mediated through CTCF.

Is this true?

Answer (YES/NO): NO